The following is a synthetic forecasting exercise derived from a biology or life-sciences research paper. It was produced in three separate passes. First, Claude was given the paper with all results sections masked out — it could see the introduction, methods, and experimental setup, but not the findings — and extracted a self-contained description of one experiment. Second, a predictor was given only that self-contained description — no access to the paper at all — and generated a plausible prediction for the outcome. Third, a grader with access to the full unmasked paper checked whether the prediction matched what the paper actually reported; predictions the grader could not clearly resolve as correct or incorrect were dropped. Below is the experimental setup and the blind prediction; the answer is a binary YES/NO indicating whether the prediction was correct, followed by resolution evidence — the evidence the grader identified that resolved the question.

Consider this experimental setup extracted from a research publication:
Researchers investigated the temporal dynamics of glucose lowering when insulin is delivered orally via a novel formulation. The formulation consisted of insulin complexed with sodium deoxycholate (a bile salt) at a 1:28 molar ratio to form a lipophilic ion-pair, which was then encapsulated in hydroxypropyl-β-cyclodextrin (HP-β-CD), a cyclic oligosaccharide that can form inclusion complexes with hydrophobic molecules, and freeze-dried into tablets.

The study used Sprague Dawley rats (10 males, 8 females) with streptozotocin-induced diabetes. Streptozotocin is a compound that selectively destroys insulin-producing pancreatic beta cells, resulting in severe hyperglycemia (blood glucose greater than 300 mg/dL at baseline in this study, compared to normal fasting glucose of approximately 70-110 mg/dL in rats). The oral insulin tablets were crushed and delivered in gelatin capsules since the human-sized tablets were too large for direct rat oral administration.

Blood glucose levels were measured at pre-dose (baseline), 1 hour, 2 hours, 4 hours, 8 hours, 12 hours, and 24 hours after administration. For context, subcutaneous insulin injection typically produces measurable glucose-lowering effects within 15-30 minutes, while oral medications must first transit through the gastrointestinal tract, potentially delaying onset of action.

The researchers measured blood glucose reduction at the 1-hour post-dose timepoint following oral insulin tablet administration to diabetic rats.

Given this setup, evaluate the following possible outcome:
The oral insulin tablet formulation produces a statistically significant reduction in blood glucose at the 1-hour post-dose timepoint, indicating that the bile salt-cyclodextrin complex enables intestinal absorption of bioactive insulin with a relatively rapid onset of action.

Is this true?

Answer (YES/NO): YES